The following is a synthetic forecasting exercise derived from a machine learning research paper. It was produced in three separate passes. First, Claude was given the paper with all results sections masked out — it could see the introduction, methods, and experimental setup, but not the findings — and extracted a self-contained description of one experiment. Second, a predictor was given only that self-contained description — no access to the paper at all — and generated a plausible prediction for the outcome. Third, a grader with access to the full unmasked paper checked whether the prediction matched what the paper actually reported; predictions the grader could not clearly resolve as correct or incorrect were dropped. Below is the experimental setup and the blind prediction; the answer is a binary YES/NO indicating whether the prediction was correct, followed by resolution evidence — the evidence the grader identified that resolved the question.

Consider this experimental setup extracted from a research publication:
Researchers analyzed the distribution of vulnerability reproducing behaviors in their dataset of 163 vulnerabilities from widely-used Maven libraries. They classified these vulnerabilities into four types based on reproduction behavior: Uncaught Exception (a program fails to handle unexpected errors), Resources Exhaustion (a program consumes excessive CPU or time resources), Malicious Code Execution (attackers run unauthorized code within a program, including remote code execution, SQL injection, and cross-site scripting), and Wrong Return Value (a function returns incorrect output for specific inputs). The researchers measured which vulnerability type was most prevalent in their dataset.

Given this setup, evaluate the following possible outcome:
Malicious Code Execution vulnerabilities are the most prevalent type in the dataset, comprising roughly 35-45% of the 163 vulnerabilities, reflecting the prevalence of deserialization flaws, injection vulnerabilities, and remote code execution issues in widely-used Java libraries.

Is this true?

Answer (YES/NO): NO